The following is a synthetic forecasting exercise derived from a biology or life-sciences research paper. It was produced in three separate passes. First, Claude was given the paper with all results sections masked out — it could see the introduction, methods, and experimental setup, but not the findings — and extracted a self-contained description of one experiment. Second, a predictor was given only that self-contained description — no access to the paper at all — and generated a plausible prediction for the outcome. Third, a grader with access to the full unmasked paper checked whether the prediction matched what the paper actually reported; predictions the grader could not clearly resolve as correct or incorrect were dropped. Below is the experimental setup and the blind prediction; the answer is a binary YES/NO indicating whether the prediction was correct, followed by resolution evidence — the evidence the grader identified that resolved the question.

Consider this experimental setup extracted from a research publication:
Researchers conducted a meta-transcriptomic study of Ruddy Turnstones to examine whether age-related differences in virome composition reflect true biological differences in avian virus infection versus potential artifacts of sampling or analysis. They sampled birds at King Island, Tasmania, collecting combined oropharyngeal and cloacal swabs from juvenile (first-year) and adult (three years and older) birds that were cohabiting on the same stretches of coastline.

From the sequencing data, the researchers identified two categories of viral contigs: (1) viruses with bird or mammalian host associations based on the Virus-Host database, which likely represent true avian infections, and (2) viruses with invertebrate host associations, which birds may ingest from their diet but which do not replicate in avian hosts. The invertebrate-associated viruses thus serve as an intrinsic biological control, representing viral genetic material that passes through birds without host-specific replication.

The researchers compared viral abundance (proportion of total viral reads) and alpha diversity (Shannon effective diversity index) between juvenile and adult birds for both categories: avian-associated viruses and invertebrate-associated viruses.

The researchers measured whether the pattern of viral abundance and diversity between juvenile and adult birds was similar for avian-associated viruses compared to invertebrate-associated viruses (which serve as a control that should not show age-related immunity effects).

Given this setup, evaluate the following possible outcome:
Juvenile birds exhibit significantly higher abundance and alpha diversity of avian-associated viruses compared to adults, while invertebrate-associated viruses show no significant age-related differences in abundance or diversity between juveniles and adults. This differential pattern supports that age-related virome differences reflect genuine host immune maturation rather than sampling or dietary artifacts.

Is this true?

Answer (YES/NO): YES